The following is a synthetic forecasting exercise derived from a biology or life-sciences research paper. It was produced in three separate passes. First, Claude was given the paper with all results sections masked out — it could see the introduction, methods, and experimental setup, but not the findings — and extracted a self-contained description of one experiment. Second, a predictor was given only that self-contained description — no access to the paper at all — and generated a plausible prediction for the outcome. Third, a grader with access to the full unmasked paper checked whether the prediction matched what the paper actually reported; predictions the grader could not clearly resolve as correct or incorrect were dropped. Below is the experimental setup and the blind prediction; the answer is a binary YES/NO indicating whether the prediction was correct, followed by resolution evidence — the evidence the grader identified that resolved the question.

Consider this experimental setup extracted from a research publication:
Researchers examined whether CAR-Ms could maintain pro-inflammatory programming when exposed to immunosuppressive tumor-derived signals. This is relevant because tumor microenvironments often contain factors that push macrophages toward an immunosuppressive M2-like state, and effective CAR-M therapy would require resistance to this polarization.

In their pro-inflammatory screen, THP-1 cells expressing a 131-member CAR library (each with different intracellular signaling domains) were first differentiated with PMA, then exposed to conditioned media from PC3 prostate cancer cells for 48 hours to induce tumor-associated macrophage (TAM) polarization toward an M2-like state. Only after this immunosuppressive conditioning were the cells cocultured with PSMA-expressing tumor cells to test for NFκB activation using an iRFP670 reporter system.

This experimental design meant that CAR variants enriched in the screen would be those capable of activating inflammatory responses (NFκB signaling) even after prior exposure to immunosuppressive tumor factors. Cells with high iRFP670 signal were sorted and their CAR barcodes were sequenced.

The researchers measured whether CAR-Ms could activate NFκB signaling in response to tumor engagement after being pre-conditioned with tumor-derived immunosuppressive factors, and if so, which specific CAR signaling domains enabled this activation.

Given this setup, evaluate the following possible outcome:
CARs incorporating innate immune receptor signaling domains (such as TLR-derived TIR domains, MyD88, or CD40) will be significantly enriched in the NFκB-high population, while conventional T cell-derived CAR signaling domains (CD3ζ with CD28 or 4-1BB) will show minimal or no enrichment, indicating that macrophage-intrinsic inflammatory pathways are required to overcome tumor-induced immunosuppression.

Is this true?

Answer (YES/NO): NO